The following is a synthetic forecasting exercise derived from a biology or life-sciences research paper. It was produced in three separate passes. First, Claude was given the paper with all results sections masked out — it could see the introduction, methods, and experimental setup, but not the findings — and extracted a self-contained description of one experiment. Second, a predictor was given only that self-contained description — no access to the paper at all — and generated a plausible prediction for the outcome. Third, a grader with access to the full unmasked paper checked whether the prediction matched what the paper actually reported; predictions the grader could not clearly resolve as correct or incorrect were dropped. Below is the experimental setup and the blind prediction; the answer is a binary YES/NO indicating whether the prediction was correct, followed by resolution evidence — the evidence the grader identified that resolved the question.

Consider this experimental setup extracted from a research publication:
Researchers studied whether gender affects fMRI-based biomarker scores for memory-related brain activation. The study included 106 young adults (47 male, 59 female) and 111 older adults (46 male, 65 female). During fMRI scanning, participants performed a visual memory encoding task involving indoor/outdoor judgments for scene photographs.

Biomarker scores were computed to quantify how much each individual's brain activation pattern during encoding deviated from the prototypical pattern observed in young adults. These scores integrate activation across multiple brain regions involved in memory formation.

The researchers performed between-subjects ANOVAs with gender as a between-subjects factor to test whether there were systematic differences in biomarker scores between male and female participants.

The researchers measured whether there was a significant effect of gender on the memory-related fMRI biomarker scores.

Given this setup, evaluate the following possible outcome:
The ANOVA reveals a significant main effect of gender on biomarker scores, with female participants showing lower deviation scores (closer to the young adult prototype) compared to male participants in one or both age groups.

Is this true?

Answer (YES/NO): NO